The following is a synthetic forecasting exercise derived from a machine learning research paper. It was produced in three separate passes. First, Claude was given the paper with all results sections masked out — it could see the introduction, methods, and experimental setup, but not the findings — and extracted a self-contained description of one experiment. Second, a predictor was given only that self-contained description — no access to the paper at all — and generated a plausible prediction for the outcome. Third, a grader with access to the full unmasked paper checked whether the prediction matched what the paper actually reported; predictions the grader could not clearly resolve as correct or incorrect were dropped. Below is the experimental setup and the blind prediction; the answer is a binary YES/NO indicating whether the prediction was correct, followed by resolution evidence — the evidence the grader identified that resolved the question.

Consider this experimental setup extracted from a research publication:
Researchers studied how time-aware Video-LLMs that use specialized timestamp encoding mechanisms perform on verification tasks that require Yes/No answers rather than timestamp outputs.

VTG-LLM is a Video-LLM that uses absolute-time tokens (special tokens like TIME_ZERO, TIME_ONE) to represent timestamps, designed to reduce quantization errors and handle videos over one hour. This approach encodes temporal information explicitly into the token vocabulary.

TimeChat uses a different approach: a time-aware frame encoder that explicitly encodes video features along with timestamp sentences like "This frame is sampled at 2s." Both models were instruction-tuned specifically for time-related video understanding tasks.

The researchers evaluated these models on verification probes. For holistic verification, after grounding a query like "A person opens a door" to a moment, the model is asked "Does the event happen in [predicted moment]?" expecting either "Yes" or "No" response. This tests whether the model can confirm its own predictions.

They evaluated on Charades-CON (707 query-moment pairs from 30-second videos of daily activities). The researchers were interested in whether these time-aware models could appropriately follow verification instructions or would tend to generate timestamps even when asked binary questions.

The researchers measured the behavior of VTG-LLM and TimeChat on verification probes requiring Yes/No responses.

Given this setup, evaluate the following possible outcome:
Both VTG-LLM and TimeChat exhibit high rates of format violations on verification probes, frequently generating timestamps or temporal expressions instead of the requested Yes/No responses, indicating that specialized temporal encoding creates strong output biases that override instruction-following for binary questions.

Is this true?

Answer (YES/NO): NO